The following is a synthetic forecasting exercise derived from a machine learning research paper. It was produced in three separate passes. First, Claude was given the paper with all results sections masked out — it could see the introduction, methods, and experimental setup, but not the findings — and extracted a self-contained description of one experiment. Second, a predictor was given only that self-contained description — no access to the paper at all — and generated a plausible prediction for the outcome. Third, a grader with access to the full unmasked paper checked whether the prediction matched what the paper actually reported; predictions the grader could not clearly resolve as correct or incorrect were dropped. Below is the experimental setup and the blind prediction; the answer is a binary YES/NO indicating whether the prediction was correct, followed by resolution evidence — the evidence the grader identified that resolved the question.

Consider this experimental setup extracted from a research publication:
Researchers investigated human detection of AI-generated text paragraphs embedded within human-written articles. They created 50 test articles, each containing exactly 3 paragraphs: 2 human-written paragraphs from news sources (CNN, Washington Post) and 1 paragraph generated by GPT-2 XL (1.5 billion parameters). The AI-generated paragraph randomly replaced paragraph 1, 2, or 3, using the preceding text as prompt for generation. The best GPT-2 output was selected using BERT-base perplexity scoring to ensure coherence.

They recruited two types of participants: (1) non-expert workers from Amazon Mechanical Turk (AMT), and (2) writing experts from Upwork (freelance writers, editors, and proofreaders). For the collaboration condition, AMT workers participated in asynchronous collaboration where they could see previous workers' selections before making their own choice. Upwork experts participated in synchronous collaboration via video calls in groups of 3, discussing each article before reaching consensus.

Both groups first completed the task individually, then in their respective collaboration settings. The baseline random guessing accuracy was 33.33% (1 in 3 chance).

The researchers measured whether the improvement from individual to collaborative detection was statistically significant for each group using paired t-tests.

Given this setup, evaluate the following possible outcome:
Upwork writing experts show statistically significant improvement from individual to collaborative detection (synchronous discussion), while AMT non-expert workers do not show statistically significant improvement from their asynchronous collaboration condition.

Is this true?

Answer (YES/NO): YES